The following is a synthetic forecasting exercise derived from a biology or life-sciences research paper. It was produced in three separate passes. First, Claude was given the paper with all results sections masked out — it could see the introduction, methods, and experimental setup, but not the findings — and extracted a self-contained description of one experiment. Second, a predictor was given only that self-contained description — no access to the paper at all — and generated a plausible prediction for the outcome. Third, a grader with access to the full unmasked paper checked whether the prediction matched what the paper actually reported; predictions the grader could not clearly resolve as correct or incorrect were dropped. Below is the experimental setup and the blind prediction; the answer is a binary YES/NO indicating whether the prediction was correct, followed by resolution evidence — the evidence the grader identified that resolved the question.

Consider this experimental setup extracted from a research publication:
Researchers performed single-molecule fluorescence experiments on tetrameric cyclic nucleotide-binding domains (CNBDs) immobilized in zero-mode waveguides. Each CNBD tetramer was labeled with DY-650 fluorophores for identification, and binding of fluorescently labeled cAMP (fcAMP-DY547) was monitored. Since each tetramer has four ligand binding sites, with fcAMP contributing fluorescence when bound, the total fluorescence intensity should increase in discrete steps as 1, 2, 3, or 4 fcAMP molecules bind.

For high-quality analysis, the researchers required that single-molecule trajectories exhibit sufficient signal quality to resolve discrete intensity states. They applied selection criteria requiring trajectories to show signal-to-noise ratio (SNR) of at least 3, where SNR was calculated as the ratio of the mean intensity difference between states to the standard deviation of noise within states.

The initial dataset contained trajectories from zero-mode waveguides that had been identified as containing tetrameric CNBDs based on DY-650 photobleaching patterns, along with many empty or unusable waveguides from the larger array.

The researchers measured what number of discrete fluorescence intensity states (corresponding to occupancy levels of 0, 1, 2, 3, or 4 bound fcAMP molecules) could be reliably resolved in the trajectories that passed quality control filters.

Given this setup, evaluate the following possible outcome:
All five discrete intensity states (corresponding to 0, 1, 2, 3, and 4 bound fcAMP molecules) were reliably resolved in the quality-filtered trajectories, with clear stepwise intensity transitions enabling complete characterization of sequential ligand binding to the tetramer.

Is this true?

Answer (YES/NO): NO